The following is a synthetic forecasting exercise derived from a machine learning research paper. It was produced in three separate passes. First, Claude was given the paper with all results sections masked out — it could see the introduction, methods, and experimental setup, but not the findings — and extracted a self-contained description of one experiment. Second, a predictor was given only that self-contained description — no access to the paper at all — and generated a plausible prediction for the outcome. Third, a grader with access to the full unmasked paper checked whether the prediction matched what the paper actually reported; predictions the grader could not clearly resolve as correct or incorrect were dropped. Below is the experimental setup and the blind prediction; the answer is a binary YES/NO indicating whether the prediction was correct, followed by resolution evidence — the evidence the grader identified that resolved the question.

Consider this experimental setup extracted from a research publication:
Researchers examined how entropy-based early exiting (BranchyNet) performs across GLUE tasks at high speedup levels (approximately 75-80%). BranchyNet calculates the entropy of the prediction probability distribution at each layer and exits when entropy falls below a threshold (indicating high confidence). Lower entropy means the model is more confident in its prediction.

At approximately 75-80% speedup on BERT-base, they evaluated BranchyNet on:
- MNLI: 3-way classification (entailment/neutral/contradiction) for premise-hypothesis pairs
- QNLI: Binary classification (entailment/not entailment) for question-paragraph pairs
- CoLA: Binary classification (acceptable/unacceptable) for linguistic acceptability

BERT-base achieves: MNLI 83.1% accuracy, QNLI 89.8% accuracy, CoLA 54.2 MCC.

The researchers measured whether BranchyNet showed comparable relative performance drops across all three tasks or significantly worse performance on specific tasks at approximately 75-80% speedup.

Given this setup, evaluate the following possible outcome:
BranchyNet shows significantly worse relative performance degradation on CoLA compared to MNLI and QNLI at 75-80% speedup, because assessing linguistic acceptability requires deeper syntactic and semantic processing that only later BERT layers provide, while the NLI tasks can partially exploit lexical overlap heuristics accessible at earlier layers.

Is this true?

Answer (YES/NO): YES